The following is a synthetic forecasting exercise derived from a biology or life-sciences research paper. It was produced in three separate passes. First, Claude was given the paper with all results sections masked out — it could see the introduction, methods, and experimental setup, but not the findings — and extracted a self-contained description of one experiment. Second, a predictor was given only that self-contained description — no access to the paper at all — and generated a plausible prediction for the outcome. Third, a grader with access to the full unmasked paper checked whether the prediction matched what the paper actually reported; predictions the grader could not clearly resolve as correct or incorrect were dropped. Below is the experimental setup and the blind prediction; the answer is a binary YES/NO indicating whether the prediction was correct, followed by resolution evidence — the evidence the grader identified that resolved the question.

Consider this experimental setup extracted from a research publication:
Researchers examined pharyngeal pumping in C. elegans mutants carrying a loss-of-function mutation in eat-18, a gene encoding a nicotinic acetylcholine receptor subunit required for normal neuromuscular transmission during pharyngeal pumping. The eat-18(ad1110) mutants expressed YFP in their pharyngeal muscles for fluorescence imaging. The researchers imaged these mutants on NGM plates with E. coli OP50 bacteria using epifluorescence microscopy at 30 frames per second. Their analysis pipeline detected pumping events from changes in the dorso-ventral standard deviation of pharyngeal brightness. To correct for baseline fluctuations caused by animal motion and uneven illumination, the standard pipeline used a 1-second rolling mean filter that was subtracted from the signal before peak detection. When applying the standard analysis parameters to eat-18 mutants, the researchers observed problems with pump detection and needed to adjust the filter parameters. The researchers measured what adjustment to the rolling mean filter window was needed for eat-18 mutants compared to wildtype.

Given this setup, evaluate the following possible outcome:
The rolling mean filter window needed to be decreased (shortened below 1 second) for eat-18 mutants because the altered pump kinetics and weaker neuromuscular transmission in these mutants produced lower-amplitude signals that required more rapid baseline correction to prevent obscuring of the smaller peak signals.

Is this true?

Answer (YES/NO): NO